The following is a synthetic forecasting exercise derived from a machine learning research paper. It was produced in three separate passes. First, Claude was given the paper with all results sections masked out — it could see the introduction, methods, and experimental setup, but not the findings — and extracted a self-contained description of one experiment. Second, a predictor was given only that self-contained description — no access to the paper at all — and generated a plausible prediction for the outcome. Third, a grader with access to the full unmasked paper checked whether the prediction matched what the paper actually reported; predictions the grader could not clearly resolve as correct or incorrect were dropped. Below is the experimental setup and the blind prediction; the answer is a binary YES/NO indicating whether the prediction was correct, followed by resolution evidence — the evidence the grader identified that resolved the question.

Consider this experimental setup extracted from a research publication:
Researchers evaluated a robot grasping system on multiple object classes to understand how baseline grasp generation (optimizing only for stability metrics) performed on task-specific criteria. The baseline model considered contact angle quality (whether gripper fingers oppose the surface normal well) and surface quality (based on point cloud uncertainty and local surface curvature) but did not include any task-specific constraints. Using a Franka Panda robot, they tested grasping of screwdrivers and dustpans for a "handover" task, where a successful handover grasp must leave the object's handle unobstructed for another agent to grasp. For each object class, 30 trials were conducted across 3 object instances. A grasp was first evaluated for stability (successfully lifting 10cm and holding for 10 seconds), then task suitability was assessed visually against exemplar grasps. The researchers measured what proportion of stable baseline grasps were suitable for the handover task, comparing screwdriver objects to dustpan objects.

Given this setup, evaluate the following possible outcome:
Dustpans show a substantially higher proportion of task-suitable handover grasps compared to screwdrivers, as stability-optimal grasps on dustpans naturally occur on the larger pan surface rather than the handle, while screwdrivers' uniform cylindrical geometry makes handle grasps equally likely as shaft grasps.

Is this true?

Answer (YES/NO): YES